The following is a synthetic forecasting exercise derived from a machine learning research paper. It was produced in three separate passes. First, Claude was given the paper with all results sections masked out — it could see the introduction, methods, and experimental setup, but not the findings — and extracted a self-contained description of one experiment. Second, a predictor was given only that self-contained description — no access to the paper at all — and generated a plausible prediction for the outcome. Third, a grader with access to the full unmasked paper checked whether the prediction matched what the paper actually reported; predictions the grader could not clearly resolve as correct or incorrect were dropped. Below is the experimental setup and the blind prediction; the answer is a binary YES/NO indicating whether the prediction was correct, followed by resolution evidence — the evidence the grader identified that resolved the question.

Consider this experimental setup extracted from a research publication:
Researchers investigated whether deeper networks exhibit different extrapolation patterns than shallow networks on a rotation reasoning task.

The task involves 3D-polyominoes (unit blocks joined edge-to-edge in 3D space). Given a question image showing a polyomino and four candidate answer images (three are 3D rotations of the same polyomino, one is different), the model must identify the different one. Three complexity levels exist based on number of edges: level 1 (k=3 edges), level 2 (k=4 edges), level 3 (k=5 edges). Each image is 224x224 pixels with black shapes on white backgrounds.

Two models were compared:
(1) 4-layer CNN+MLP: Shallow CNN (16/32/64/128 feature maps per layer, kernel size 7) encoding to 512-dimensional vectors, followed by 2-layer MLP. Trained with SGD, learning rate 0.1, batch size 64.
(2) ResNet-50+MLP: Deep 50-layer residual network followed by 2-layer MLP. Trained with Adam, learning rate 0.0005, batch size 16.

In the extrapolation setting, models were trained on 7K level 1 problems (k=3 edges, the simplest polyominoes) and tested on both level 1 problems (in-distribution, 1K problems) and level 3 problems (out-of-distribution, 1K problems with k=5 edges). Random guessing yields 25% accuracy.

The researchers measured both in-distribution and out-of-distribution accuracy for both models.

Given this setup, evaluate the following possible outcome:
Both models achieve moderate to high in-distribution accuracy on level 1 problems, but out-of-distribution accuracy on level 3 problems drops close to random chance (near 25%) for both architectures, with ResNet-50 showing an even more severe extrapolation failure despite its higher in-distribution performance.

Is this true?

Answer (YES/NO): NO